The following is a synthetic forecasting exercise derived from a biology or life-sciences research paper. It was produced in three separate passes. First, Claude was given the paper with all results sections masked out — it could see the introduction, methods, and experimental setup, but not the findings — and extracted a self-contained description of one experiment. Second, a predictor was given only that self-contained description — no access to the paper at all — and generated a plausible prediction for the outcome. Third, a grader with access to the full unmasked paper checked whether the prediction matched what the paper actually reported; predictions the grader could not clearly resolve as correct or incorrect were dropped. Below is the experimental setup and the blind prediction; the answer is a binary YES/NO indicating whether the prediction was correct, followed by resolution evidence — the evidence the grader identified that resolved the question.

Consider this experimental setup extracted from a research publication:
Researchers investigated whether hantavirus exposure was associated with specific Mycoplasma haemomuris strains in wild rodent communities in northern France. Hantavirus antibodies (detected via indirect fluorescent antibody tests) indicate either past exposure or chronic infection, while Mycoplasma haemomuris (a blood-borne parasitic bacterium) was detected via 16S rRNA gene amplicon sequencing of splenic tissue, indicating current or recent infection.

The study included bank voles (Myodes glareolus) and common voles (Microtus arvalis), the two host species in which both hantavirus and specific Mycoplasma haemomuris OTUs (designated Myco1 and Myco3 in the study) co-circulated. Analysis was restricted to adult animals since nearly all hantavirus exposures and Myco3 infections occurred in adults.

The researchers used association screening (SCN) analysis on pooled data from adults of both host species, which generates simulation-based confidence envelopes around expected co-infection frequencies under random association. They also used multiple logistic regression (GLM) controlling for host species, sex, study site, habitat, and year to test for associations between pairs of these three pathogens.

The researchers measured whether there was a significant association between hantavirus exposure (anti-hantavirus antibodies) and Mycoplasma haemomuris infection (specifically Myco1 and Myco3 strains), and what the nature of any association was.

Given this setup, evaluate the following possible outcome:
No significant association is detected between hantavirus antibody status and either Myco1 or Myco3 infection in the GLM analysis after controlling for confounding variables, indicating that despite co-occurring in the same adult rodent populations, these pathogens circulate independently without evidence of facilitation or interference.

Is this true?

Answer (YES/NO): NO